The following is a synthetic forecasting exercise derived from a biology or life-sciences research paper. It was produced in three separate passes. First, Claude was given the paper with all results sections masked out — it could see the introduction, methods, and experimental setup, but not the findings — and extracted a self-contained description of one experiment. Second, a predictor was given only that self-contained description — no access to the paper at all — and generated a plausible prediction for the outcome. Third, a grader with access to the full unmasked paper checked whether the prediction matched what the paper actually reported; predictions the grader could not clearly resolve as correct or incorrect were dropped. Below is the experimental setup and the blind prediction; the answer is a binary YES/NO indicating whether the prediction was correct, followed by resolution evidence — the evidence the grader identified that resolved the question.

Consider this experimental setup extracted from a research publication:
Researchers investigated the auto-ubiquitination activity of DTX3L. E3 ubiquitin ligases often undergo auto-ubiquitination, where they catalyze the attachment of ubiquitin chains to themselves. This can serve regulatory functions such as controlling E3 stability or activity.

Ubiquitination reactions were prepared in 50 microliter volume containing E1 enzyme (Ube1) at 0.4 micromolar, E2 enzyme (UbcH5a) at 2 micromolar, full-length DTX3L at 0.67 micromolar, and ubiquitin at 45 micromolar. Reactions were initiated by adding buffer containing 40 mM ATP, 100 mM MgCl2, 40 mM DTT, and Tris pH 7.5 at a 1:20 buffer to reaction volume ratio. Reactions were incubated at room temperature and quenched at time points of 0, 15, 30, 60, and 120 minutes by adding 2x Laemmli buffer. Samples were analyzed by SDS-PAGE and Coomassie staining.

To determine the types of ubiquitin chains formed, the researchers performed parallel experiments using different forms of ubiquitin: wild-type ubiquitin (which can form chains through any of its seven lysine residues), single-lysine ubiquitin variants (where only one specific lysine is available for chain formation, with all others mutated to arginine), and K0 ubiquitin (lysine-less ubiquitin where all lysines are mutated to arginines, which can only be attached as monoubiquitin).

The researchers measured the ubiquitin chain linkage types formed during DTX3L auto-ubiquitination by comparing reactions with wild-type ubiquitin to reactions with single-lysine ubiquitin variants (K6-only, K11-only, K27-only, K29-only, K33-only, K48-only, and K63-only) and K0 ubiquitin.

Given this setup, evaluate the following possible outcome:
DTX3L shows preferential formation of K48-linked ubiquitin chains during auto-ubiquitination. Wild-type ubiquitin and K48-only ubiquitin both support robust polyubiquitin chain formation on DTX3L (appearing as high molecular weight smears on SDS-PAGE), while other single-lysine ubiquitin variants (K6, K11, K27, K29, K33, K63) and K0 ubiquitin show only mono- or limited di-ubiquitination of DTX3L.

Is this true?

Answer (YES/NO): NO